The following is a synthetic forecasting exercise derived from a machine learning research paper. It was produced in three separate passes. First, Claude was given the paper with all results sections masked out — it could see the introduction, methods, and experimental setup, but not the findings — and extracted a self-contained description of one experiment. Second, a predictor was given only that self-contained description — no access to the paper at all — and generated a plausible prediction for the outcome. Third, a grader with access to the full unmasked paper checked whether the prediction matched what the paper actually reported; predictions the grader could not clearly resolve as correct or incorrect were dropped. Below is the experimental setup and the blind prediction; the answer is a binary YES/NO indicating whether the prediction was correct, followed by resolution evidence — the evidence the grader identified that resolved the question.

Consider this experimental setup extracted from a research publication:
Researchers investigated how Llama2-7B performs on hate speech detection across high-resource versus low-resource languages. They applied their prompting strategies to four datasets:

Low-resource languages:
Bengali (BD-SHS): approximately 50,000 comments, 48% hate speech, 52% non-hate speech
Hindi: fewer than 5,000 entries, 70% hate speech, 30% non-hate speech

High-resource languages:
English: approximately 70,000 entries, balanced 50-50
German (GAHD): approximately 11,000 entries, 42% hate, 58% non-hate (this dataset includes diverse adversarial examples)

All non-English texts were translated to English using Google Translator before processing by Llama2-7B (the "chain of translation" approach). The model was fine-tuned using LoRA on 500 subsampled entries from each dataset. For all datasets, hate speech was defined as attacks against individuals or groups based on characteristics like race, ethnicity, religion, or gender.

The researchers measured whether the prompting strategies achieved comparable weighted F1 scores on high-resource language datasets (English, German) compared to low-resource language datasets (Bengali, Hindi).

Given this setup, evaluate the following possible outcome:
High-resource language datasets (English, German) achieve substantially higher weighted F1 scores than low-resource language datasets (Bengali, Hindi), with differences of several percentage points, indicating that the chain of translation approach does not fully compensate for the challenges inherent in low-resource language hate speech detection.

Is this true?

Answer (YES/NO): NO